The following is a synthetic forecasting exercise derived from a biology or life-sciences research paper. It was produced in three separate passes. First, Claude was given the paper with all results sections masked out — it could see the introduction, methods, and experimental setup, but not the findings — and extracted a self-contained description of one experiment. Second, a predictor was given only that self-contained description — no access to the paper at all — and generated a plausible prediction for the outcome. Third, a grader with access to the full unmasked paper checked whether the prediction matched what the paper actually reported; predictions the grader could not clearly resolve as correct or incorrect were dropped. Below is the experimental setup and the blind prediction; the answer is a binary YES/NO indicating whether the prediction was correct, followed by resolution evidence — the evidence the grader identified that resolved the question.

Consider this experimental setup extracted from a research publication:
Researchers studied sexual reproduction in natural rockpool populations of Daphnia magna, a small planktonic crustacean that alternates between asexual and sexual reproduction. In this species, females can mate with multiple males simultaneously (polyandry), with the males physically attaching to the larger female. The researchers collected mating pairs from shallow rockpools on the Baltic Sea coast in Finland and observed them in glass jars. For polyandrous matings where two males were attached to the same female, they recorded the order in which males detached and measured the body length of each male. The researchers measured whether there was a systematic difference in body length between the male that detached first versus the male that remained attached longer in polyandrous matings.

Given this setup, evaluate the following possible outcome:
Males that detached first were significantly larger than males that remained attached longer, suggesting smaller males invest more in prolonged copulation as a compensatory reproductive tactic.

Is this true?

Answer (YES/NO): NO